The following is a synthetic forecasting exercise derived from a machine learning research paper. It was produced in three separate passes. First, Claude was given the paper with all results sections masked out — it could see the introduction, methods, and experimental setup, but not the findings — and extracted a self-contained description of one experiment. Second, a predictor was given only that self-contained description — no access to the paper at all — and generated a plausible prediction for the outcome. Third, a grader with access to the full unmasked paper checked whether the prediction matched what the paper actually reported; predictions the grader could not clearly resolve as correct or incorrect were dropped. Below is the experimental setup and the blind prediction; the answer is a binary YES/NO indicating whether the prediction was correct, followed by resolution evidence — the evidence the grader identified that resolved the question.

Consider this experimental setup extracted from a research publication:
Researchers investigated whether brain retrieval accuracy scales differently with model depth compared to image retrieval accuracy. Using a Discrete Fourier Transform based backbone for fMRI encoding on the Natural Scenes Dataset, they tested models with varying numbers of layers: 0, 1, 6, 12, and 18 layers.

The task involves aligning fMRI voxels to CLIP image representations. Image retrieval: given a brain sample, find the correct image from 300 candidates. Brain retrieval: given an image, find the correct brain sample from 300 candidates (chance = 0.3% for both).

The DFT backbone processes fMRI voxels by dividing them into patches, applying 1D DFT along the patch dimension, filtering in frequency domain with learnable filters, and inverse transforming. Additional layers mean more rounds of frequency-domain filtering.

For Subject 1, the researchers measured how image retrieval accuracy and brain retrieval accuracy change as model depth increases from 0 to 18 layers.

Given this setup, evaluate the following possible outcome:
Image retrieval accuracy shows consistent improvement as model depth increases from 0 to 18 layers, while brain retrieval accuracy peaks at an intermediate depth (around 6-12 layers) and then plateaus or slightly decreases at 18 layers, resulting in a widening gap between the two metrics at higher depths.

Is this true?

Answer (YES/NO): NO